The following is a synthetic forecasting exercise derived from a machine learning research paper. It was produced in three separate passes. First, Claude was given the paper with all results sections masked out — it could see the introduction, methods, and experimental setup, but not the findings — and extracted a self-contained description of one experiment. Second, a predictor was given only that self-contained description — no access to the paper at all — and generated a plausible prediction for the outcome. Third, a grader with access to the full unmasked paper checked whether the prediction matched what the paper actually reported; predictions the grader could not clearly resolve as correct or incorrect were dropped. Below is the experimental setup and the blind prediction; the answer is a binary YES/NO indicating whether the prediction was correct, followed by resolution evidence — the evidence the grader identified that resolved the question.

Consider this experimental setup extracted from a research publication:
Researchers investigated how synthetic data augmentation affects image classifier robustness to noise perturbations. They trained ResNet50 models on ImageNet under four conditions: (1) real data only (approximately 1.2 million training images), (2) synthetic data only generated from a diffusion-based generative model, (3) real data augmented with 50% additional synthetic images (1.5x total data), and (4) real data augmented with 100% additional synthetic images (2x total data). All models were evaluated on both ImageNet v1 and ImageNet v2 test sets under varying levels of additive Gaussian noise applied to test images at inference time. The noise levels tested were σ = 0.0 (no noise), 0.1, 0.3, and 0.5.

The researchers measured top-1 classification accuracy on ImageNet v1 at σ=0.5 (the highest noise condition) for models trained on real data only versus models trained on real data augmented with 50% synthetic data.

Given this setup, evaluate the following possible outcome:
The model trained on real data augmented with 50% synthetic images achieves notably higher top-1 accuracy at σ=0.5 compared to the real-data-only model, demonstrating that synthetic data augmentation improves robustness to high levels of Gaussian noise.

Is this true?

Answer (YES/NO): YES